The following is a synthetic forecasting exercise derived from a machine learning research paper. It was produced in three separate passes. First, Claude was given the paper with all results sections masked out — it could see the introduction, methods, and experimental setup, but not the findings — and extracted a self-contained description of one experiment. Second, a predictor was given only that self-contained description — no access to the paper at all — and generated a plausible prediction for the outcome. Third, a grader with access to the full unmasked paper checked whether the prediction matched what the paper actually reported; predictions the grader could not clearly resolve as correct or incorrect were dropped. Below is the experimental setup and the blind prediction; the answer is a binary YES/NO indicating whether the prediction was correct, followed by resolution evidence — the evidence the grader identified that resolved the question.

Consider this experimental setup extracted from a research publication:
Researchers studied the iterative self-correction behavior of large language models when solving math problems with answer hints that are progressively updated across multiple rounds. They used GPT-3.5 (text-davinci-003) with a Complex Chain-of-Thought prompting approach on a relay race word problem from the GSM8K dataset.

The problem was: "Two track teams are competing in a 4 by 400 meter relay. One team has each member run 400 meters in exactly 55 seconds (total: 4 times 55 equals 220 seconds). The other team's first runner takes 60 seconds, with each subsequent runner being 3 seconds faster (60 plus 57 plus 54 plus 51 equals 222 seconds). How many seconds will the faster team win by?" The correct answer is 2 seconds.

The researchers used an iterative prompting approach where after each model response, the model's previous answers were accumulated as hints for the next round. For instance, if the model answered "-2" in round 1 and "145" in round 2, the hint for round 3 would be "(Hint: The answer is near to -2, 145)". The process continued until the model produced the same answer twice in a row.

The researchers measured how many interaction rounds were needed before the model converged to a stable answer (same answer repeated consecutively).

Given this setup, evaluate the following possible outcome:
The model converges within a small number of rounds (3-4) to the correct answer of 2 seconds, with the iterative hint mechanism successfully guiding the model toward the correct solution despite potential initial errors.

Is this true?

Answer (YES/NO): NO